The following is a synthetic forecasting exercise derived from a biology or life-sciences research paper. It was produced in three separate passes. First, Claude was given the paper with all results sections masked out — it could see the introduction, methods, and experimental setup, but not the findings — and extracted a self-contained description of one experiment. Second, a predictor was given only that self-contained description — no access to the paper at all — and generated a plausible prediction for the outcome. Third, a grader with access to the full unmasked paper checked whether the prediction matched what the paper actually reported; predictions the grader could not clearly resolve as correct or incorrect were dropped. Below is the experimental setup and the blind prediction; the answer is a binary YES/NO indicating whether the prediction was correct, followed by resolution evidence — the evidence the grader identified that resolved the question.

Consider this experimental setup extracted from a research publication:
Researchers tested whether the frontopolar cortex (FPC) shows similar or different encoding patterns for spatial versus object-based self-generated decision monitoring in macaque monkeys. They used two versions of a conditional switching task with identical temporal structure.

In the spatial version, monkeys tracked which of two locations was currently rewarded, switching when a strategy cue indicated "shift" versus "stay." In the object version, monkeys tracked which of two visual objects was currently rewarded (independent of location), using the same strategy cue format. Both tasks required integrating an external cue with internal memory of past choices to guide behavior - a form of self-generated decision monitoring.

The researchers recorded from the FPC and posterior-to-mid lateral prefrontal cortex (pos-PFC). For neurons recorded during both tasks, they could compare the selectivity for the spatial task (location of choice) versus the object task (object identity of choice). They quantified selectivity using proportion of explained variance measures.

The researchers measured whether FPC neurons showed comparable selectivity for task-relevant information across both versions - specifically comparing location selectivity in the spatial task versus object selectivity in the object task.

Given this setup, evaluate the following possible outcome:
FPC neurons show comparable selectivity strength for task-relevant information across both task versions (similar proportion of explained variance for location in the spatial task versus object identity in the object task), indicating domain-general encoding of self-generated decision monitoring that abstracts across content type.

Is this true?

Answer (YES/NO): NO